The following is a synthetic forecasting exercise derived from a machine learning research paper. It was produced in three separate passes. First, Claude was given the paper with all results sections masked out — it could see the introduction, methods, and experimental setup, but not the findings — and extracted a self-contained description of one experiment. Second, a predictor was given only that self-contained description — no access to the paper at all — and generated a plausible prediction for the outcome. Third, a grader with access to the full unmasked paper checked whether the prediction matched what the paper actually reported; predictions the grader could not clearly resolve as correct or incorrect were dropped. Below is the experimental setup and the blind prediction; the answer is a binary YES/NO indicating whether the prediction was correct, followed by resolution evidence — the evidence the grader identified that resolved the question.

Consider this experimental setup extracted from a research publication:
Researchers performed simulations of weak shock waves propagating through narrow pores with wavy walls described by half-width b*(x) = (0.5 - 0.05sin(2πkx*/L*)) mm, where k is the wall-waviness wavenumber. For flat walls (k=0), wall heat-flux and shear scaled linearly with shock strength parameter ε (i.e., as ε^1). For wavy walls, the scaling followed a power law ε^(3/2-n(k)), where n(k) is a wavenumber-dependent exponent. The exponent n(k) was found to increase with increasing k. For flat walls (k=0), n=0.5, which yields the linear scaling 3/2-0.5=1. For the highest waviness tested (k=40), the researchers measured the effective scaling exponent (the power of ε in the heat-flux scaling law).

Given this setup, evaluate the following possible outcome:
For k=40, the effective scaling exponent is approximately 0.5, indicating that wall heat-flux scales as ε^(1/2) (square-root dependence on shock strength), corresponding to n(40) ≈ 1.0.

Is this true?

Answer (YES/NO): NO